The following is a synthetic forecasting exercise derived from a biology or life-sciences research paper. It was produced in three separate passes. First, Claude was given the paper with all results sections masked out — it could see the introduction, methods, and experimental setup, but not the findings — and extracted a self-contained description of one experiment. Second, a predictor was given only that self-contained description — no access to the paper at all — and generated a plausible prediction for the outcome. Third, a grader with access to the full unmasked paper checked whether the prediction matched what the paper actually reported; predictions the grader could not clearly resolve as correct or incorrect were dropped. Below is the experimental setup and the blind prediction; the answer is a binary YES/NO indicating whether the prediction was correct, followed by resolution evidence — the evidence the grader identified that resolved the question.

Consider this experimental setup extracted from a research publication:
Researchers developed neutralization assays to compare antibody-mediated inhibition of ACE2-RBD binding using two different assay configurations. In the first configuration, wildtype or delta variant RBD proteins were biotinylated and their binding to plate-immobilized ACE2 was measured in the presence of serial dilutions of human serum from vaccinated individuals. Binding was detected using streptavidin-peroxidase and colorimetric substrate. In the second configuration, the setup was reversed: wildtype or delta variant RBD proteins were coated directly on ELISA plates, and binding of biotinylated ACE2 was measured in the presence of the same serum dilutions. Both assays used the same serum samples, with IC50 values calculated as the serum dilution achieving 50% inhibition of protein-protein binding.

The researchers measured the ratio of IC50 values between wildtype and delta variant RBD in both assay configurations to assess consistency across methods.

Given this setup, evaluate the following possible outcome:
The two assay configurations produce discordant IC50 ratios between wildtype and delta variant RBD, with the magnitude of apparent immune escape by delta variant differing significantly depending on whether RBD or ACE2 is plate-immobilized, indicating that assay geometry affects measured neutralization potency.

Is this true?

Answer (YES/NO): NO